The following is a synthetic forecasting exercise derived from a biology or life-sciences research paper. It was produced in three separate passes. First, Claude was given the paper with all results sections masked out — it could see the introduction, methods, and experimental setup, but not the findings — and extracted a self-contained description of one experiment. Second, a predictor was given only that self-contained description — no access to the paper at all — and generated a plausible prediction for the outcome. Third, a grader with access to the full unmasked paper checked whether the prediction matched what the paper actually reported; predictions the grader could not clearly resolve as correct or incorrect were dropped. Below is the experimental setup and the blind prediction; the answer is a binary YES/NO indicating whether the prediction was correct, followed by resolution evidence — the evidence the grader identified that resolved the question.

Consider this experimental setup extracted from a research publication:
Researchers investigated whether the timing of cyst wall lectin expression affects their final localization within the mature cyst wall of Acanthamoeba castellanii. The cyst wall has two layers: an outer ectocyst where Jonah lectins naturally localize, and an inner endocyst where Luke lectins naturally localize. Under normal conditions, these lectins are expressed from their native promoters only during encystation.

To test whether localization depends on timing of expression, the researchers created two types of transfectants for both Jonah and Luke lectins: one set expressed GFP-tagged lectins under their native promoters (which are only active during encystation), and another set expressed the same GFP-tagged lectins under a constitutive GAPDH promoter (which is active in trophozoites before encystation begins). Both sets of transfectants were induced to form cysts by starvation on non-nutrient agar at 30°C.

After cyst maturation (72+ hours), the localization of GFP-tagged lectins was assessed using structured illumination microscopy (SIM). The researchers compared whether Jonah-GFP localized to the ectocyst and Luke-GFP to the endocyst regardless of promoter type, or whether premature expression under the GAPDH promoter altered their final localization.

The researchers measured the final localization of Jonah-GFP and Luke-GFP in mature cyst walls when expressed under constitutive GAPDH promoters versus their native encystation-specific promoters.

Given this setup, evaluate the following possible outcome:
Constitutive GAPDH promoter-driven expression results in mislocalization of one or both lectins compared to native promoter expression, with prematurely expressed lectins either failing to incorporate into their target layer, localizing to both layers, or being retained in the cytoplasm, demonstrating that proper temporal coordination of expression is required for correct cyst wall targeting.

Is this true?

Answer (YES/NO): NO